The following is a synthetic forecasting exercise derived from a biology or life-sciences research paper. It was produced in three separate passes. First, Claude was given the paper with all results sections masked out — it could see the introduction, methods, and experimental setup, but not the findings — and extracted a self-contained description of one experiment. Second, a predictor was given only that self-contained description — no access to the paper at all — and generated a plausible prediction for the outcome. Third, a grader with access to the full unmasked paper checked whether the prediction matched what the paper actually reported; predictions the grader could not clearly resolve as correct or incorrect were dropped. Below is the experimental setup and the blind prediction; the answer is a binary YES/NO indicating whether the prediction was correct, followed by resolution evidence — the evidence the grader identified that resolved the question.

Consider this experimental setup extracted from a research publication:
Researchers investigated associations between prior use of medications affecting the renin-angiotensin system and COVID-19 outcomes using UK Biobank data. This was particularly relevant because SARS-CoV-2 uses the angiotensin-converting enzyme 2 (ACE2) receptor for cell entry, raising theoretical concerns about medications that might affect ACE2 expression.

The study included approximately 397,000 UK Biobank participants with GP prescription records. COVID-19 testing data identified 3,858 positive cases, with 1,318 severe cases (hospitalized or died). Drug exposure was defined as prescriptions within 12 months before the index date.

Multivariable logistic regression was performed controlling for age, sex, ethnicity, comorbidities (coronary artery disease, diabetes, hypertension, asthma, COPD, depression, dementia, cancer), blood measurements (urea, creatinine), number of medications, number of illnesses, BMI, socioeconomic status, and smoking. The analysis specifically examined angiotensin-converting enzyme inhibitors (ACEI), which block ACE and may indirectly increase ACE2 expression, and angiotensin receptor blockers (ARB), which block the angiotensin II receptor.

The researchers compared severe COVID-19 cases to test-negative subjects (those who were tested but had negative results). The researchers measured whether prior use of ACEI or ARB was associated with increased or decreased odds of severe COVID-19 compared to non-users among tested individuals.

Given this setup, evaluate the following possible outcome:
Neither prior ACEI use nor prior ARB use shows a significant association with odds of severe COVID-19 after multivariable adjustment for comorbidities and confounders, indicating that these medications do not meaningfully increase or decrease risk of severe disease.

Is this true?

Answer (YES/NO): NO